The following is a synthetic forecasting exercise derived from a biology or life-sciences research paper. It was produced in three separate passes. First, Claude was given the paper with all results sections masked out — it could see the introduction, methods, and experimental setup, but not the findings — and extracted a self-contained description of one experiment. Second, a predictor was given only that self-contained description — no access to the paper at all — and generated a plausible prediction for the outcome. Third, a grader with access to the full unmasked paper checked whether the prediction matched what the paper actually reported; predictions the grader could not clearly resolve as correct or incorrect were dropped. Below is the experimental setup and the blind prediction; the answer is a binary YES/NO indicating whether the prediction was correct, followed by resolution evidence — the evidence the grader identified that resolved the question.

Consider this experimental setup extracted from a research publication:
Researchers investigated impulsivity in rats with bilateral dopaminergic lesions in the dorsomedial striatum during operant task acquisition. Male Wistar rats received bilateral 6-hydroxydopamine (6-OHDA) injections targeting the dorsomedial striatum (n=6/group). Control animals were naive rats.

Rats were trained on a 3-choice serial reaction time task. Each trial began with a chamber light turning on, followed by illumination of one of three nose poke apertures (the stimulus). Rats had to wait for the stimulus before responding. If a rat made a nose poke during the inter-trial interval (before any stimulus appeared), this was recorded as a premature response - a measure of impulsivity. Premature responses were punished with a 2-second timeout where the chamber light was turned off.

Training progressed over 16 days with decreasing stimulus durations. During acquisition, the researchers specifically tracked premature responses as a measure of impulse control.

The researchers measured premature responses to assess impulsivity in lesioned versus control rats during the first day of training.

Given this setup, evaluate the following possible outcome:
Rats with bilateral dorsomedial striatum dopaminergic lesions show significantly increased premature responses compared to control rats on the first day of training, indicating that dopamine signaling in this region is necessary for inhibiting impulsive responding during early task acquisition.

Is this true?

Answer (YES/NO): NO